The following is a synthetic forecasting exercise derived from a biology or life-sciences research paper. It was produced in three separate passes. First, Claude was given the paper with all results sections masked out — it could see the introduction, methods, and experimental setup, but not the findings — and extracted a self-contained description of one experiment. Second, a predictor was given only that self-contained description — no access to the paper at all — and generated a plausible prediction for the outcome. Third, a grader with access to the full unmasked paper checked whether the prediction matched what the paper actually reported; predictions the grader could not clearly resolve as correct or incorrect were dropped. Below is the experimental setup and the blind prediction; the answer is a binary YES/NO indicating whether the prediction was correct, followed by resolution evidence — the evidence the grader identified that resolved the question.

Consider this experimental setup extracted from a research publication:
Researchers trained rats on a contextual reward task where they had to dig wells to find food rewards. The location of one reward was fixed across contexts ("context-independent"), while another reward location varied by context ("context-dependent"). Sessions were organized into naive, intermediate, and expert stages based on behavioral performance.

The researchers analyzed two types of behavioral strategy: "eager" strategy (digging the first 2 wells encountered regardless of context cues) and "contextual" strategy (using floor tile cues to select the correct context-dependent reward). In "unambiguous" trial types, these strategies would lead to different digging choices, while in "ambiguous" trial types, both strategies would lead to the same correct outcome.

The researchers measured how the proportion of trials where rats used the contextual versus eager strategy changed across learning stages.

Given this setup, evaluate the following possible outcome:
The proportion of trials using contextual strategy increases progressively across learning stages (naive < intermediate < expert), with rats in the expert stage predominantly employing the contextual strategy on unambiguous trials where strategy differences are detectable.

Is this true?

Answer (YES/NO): YES